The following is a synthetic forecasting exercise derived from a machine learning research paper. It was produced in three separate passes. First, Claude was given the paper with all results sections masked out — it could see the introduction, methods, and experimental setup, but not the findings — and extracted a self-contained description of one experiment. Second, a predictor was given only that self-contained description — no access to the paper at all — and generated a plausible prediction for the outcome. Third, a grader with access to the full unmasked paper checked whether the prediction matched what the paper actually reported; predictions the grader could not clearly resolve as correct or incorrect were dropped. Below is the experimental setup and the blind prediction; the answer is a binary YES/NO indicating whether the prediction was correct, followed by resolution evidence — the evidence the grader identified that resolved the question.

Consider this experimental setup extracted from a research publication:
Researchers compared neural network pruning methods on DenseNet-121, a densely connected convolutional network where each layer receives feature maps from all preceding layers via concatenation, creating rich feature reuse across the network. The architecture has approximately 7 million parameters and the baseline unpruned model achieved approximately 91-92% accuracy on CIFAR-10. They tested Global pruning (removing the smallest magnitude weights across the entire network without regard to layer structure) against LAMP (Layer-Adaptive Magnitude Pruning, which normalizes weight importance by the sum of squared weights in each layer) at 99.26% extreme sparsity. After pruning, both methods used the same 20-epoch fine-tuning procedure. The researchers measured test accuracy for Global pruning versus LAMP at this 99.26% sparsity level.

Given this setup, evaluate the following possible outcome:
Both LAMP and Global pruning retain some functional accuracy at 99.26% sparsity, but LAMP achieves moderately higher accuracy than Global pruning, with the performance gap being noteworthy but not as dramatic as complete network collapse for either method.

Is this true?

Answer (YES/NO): NO